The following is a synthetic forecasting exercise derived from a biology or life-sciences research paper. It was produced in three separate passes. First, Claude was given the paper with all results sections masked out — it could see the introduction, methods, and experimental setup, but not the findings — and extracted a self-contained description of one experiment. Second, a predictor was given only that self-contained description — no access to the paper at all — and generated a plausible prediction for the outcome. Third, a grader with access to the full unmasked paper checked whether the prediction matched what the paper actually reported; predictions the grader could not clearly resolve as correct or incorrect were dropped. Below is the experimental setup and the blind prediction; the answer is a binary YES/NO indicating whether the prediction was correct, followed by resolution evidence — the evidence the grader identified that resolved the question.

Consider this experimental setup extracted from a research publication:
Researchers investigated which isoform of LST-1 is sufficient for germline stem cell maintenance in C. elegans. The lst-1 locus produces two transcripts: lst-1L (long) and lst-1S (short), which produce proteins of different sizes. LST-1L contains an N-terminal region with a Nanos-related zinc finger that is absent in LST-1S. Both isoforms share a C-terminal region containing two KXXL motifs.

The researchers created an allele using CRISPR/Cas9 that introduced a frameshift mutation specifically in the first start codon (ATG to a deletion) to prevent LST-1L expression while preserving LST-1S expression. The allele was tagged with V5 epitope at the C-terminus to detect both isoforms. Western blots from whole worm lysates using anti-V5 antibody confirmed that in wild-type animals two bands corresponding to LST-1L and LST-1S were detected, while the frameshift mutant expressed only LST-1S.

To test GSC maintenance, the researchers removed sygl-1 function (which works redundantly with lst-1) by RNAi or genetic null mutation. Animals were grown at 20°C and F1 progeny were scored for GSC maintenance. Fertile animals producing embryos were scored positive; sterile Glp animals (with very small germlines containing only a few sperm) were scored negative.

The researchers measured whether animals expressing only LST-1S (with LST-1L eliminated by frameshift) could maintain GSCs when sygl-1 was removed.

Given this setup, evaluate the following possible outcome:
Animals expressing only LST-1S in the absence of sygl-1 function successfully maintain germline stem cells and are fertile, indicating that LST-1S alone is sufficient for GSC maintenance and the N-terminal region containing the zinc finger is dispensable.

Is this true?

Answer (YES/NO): NO